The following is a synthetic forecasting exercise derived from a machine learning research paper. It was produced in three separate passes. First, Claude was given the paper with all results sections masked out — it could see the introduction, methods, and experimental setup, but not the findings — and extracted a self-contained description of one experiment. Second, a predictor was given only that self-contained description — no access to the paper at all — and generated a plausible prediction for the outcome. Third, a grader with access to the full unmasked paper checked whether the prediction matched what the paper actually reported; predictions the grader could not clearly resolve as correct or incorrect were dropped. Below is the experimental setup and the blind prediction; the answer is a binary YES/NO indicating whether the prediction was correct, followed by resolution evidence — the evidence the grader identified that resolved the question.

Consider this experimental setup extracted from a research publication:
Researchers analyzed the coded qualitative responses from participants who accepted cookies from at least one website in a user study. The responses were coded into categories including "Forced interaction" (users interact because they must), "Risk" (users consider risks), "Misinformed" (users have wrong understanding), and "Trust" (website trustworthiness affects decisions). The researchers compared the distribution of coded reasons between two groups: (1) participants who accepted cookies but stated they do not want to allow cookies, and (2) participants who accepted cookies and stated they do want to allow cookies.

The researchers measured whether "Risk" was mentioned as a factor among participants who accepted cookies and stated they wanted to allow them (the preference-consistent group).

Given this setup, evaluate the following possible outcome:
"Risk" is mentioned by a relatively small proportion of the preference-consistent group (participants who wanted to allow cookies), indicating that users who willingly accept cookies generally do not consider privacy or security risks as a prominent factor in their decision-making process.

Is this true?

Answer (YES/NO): NO